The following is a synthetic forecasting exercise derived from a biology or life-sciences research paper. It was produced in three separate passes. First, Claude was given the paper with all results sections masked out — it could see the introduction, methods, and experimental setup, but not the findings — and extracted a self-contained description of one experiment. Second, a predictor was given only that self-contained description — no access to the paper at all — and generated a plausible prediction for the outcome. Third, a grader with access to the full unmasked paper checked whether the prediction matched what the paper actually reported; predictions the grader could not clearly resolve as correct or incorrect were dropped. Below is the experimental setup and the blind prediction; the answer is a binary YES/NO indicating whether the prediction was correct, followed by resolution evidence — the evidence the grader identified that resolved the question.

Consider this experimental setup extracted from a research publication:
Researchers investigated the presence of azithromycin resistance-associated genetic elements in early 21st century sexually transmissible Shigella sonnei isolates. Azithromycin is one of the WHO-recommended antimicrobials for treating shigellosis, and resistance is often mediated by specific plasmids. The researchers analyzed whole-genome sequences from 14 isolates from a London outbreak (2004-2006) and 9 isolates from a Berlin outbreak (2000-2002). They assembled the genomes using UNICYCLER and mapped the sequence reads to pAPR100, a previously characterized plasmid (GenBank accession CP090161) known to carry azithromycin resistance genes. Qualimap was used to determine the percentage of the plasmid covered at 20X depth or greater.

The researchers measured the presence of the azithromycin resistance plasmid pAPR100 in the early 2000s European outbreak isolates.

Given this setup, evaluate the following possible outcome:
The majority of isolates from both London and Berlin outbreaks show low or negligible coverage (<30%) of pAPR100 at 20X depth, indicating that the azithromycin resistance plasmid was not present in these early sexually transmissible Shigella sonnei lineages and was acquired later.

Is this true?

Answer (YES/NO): YES